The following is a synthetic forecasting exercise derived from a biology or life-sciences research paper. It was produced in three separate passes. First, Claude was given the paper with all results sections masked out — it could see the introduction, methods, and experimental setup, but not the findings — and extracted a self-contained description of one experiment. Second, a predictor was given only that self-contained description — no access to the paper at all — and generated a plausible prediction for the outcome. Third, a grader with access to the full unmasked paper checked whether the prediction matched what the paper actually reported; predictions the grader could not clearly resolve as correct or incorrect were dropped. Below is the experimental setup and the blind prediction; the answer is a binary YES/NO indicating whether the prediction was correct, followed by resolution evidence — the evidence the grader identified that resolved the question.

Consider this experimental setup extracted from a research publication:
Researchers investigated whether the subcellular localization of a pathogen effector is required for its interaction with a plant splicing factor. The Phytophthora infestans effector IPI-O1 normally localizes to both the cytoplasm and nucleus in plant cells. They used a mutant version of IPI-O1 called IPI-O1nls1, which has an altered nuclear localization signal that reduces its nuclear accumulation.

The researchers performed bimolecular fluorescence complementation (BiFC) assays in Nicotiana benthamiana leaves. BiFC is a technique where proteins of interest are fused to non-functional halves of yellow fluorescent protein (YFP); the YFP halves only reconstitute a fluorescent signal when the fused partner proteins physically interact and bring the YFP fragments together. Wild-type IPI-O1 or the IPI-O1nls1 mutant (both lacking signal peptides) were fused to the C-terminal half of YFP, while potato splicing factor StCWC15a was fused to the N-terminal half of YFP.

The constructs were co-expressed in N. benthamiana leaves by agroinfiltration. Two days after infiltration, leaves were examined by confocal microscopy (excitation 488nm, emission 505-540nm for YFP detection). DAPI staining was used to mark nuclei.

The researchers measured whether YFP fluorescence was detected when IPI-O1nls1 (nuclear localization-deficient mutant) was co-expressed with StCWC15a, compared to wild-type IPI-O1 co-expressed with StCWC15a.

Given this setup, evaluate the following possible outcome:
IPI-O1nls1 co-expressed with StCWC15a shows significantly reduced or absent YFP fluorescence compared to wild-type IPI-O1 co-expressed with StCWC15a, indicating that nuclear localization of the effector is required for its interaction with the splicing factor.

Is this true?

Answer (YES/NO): YES